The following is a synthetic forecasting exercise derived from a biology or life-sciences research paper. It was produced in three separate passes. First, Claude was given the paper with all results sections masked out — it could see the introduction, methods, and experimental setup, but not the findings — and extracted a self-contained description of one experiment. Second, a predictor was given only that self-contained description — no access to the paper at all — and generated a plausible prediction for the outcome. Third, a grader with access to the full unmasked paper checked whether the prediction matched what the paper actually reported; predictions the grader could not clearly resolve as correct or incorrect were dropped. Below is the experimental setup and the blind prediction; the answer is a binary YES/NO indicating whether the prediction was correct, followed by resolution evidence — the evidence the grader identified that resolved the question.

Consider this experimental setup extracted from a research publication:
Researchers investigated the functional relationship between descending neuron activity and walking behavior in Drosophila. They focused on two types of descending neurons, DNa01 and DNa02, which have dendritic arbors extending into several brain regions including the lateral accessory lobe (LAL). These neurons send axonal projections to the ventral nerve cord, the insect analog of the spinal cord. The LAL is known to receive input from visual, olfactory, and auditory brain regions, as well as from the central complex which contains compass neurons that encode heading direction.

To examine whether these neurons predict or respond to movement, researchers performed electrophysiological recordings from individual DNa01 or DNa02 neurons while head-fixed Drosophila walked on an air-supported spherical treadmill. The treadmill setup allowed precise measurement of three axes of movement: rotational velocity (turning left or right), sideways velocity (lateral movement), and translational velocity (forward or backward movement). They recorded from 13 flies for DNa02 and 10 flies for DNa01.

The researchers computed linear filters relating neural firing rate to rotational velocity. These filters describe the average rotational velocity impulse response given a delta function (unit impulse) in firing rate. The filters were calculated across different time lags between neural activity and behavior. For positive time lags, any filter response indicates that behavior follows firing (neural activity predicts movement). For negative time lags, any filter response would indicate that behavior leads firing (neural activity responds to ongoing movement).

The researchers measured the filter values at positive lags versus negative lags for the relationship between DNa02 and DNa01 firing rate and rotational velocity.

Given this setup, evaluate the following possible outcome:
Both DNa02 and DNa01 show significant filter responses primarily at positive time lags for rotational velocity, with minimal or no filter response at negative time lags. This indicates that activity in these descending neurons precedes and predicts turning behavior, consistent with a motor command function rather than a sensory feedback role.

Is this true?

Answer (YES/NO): YES